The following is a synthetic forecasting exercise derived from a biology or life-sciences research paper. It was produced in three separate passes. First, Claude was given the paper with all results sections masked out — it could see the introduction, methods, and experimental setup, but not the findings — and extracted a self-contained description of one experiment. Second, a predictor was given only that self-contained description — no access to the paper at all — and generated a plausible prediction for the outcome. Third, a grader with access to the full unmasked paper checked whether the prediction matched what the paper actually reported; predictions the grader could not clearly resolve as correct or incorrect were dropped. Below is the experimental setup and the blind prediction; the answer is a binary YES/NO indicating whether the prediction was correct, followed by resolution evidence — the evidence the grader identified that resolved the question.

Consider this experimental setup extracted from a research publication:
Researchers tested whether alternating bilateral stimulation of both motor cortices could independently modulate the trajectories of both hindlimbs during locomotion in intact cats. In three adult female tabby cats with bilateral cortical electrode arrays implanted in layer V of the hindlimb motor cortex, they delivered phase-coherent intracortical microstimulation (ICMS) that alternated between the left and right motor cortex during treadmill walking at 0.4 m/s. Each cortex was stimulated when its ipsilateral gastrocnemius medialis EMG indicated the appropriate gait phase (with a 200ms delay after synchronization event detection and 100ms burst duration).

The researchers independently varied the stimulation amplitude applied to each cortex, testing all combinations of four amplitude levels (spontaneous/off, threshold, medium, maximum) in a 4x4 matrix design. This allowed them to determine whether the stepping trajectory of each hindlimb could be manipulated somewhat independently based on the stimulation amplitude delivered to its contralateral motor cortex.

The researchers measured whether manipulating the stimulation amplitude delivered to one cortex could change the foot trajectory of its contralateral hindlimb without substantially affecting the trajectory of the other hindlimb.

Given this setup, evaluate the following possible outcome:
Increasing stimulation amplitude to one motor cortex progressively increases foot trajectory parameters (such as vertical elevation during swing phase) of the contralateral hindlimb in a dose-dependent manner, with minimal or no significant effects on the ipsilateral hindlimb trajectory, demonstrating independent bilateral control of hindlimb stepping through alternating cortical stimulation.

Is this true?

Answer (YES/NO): YES